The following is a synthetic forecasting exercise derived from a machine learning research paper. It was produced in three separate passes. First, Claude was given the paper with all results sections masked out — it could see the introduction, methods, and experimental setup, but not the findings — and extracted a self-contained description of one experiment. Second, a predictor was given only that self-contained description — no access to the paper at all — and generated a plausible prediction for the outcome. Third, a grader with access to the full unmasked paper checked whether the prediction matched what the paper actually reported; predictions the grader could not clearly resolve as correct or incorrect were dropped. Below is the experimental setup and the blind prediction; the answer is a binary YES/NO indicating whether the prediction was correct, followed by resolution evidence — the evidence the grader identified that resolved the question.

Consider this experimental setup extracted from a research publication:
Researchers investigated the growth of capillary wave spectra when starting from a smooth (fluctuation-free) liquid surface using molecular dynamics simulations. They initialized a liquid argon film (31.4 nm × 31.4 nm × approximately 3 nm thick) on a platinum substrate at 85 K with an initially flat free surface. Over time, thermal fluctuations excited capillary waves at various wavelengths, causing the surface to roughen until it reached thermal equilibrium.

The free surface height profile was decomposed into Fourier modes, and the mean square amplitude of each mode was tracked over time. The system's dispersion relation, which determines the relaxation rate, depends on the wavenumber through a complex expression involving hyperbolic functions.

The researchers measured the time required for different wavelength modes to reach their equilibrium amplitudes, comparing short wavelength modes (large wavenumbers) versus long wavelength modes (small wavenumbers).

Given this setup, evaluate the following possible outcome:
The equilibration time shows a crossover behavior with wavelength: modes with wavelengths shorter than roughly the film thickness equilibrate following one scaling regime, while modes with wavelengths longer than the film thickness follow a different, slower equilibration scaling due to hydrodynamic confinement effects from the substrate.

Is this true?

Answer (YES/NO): YES